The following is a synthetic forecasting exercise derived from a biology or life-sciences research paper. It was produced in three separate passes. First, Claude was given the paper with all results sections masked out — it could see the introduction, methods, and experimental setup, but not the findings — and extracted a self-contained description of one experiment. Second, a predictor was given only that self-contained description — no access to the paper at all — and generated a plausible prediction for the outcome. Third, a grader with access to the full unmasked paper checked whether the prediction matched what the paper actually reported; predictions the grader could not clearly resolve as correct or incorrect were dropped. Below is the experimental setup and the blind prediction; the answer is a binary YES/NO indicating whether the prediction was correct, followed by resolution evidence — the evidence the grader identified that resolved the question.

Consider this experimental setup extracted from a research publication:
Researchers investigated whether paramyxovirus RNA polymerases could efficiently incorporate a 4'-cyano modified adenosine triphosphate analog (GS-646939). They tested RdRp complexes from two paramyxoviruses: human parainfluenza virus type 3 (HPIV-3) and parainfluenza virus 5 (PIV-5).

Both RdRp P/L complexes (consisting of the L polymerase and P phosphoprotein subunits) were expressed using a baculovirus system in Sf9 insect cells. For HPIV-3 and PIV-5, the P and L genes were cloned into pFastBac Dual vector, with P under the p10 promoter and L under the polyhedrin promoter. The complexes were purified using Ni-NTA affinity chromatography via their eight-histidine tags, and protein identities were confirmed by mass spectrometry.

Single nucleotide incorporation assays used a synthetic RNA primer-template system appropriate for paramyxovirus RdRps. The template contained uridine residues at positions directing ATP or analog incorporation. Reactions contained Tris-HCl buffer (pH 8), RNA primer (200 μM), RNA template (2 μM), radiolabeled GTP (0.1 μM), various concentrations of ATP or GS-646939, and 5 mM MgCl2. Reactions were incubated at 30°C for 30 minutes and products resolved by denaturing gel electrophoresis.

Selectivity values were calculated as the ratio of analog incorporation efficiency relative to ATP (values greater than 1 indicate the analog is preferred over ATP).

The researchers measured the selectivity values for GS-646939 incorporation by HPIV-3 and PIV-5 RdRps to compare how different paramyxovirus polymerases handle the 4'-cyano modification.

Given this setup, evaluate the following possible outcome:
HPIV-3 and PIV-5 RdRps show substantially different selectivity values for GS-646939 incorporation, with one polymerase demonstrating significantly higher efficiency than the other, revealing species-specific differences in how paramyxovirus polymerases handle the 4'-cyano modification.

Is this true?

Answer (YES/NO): NO